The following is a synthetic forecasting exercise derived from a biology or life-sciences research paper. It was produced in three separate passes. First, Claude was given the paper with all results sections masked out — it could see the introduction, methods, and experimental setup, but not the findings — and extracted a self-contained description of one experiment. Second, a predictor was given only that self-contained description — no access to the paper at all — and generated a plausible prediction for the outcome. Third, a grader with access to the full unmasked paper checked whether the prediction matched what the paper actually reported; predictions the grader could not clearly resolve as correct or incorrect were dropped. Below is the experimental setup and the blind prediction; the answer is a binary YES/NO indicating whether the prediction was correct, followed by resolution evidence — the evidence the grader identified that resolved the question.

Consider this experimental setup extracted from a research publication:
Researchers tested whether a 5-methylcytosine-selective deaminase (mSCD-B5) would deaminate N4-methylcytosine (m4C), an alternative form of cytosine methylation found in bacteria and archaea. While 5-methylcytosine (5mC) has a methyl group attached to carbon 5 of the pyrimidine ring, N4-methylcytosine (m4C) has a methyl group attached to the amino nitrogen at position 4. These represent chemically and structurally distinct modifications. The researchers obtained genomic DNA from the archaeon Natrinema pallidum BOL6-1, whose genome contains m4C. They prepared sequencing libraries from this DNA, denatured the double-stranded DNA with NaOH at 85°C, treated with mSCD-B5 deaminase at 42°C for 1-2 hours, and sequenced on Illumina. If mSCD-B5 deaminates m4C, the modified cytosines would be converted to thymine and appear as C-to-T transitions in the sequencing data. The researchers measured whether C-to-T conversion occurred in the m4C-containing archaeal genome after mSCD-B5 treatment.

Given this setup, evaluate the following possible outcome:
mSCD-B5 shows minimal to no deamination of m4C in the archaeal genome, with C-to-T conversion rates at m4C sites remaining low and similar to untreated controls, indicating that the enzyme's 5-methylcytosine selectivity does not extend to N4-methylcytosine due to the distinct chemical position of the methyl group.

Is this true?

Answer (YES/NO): YES